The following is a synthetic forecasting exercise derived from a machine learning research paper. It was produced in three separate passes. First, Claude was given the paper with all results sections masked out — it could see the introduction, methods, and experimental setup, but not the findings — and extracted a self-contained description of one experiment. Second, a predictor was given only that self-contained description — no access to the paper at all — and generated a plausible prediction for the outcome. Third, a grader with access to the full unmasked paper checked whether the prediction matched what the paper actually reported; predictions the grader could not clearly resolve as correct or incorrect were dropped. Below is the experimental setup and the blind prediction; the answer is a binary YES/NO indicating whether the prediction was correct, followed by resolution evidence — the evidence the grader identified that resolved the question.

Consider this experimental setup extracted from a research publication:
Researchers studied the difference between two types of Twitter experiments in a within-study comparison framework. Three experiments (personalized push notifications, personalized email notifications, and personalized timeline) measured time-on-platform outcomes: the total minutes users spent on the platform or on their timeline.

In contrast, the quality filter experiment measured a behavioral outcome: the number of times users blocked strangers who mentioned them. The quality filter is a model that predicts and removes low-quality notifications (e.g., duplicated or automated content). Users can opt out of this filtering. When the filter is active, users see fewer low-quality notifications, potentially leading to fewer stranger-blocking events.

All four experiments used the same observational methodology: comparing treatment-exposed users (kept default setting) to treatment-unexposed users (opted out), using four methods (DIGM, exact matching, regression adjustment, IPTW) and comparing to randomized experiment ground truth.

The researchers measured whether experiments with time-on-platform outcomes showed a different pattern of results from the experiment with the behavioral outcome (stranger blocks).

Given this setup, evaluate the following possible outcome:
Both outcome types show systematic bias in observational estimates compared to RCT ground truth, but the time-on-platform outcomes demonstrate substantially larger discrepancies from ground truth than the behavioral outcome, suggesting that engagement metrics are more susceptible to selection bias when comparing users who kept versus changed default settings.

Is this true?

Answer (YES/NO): YES